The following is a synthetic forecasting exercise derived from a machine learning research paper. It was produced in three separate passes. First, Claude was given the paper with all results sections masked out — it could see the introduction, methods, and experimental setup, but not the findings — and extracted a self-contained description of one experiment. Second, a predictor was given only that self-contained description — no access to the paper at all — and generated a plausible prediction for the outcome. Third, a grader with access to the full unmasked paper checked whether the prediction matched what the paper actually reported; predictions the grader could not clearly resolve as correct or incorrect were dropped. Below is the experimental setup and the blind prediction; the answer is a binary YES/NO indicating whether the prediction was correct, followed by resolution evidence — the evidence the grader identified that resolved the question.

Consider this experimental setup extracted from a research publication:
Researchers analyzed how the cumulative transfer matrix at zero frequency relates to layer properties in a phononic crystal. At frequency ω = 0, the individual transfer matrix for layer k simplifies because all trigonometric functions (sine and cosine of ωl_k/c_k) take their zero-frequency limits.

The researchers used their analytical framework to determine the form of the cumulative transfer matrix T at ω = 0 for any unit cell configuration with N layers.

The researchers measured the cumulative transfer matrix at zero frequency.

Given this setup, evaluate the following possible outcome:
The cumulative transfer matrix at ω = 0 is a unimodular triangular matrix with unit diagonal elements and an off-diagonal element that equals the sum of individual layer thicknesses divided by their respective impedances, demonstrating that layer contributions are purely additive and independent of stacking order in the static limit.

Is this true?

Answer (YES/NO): NO